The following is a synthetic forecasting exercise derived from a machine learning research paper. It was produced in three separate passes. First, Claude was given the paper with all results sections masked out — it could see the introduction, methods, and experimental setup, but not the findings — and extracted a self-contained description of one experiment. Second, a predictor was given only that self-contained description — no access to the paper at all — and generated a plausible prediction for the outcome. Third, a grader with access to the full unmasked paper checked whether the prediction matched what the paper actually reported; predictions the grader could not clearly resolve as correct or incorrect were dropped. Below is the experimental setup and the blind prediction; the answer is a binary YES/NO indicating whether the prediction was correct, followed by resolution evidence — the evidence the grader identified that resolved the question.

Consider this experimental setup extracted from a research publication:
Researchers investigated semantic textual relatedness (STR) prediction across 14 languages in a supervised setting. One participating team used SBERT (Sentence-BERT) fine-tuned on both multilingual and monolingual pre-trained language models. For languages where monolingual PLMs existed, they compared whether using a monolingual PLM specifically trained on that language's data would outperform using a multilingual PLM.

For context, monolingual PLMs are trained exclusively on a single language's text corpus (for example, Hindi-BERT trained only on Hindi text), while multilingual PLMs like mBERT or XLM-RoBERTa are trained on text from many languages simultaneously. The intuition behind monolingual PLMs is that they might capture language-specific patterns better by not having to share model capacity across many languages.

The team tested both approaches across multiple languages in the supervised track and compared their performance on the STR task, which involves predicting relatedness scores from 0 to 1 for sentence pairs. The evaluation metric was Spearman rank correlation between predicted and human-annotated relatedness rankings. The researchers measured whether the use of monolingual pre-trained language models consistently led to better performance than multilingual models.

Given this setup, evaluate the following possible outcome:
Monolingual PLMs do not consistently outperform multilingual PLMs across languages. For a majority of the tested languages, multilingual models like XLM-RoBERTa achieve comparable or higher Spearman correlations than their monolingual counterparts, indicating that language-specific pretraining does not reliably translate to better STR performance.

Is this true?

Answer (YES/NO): YES